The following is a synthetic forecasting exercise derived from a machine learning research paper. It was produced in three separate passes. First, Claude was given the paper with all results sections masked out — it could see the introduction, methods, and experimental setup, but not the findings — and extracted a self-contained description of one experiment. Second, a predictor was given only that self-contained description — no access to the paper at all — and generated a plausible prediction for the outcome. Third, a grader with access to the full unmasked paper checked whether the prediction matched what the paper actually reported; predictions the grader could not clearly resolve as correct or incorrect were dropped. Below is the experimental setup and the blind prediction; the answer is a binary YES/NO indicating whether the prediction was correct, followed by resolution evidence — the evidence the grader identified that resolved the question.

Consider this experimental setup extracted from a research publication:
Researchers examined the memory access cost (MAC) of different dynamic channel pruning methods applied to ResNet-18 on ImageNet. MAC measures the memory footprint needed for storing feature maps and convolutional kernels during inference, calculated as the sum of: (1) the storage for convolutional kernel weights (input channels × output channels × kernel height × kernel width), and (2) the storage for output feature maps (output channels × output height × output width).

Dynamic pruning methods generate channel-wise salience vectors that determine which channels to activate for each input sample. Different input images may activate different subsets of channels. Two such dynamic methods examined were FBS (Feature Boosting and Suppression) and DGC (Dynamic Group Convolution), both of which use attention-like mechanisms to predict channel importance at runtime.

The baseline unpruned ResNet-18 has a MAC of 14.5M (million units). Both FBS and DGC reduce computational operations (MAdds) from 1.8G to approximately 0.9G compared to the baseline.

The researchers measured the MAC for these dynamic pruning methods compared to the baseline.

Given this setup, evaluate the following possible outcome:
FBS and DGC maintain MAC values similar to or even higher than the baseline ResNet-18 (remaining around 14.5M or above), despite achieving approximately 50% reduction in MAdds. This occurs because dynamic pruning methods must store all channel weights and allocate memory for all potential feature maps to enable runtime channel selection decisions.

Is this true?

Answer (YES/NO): YES